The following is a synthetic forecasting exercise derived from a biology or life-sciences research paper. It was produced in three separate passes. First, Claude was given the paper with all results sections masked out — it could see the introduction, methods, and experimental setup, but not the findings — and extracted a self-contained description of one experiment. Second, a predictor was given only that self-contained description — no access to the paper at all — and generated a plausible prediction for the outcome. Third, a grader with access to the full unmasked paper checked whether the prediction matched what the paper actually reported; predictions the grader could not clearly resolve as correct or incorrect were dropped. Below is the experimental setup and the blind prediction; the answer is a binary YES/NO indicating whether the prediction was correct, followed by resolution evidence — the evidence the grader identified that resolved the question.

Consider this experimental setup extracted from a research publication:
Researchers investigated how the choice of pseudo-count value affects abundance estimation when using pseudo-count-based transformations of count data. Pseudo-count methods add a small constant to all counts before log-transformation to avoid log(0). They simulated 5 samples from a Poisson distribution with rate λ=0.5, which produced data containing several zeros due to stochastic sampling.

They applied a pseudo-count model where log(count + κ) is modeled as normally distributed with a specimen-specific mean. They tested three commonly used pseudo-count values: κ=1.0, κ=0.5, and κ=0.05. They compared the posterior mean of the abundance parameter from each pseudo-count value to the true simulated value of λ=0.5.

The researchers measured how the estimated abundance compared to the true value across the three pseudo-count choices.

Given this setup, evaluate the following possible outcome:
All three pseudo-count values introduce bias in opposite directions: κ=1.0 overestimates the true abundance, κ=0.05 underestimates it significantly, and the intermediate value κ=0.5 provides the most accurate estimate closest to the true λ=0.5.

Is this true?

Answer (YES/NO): NO